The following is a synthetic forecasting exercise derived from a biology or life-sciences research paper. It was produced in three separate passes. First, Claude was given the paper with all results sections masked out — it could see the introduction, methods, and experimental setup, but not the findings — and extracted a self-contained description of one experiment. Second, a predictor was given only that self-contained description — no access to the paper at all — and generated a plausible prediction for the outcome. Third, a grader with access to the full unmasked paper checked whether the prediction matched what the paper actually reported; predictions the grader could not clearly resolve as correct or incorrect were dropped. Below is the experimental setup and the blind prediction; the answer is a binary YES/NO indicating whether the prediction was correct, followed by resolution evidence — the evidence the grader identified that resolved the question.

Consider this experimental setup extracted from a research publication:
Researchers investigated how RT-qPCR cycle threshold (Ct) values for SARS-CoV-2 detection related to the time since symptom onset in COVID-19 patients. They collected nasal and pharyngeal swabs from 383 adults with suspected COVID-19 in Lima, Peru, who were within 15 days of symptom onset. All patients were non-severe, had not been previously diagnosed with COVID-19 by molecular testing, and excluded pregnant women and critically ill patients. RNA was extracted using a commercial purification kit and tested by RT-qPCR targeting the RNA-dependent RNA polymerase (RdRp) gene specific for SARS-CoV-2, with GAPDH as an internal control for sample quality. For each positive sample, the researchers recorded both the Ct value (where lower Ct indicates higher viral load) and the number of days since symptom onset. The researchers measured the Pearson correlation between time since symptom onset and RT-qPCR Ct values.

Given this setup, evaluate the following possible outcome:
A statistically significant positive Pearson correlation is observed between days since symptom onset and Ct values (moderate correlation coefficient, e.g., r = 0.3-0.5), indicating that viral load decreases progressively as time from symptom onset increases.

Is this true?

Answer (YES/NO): YES